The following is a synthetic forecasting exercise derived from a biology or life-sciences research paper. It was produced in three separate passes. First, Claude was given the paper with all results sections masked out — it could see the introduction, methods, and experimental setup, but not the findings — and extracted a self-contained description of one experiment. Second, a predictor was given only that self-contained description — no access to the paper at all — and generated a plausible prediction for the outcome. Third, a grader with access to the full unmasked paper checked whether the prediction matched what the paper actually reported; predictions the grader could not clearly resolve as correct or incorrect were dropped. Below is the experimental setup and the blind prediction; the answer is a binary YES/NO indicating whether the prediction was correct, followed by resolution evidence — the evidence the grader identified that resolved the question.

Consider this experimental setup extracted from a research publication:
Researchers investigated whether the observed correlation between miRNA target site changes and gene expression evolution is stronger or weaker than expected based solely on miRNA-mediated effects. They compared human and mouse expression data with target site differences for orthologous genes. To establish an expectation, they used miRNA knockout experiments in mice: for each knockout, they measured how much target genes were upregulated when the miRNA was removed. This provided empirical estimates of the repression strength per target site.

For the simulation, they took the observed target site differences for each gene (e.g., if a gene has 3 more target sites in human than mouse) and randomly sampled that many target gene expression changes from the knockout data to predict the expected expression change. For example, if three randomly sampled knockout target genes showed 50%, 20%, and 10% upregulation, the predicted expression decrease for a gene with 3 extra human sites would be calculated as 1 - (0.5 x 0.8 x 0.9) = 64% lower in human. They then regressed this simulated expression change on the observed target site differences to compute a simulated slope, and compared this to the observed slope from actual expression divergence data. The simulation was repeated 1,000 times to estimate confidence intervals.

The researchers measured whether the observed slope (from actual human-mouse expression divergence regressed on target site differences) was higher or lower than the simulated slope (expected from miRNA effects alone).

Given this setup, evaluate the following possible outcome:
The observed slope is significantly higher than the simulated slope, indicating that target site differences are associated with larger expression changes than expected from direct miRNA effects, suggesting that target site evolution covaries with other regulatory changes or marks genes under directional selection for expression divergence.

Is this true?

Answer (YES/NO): NO